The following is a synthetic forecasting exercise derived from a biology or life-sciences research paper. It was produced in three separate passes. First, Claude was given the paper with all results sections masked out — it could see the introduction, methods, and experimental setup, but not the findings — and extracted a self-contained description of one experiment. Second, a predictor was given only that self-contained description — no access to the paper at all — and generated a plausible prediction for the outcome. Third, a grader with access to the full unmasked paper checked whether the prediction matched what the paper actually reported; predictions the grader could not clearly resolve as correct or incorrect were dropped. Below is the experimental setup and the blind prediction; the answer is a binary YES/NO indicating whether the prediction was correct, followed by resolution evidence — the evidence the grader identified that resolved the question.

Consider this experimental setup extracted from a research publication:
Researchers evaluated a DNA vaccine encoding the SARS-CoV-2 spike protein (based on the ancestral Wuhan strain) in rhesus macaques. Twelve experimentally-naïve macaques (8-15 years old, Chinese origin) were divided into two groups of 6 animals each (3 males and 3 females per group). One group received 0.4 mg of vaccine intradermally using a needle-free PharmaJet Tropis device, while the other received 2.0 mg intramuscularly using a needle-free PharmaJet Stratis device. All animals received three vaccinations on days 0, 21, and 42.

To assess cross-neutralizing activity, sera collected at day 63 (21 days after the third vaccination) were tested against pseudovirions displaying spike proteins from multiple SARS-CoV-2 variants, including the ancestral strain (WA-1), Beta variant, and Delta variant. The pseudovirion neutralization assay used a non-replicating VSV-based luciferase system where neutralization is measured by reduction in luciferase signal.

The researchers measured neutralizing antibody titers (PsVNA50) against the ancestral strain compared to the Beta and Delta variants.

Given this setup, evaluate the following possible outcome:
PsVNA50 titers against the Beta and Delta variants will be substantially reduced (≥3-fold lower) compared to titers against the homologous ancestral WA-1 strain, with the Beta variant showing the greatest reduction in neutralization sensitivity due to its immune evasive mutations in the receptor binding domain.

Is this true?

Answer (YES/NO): NO